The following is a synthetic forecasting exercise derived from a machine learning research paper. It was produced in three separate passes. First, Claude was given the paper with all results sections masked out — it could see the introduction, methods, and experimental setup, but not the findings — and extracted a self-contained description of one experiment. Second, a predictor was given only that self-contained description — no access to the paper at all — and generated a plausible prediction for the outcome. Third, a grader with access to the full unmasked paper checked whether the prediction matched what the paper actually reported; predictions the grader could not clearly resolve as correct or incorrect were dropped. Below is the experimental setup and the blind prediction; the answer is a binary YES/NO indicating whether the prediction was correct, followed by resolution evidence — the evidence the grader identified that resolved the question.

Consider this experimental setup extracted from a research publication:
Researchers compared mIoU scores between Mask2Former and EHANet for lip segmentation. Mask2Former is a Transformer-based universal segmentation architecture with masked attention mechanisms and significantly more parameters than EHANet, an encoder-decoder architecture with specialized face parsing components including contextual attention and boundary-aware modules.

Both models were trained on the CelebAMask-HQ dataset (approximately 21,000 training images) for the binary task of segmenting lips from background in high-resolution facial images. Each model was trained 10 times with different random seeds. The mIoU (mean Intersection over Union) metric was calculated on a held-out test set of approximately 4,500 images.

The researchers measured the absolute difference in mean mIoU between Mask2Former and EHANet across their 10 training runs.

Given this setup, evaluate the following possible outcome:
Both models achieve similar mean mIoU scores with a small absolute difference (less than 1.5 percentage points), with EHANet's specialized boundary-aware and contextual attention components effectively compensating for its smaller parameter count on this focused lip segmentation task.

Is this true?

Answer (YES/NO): YES